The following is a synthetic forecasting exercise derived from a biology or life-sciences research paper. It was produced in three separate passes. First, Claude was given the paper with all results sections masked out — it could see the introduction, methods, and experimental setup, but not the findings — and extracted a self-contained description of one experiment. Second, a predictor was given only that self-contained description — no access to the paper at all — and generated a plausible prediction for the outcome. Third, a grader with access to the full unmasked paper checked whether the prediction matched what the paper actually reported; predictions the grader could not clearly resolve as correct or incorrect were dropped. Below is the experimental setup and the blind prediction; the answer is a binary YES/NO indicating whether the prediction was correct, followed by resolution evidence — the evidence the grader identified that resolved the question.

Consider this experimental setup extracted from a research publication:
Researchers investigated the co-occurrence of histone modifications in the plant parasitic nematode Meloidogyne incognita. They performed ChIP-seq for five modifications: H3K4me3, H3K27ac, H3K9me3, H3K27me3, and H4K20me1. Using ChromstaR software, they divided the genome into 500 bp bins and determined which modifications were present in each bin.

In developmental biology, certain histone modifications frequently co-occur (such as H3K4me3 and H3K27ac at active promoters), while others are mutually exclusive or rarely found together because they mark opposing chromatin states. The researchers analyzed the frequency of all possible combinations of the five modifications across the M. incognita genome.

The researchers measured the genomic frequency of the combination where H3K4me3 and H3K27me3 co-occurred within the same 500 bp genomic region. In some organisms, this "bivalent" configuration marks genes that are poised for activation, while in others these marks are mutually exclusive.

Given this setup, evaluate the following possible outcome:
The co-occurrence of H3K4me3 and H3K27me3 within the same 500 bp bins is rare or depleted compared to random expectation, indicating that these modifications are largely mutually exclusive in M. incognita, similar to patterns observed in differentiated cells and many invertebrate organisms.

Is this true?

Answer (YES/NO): NO